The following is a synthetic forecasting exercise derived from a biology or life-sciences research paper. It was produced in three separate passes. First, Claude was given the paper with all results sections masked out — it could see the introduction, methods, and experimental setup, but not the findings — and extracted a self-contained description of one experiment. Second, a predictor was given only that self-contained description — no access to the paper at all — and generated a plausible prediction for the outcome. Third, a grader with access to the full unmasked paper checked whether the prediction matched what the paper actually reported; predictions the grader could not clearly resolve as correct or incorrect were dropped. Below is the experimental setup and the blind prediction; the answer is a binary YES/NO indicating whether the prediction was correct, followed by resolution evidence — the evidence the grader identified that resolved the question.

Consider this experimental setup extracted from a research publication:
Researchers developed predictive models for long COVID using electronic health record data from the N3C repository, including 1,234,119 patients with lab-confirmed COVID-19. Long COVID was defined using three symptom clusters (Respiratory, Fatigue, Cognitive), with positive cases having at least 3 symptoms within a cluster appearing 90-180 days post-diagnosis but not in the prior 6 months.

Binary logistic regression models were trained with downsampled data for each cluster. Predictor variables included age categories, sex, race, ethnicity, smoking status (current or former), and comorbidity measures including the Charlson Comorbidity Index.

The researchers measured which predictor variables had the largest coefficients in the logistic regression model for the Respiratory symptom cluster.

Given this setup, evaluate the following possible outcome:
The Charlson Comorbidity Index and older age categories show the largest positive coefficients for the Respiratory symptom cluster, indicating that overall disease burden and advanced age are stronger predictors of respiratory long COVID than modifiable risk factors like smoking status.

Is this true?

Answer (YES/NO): NO